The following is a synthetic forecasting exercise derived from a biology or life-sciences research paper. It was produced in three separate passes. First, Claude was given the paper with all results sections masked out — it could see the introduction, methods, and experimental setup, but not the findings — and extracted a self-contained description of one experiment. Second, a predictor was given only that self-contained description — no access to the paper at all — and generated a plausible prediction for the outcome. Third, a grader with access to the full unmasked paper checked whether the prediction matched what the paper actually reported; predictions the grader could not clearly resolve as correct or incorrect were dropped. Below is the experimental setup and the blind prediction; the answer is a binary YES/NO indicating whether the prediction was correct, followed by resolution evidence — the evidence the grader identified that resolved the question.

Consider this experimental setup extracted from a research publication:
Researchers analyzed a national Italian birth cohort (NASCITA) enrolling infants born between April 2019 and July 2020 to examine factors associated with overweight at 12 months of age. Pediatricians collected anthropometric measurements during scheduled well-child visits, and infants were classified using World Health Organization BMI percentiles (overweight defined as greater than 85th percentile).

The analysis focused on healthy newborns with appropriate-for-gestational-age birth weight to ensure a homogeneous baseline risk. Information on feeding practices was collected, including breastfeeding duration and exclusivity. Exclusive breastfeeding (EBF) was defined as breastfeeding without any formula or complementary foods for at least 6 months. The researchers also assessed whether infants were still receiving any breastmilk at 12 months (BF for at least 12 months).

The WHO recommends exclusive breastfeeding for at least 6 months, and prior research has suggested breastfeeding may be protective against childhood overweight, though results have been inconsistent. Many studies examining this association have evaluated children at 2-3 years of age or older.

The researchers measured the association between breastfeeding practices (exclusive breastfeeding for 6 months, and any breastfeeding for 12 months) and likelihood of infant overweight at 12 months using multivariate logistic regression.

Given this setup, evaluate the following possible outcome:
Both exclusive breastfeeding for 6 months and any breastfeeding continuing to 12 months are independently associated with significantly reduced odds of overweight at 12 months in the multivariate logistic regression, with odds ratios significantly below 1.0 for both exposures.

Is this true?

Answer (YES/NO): NO